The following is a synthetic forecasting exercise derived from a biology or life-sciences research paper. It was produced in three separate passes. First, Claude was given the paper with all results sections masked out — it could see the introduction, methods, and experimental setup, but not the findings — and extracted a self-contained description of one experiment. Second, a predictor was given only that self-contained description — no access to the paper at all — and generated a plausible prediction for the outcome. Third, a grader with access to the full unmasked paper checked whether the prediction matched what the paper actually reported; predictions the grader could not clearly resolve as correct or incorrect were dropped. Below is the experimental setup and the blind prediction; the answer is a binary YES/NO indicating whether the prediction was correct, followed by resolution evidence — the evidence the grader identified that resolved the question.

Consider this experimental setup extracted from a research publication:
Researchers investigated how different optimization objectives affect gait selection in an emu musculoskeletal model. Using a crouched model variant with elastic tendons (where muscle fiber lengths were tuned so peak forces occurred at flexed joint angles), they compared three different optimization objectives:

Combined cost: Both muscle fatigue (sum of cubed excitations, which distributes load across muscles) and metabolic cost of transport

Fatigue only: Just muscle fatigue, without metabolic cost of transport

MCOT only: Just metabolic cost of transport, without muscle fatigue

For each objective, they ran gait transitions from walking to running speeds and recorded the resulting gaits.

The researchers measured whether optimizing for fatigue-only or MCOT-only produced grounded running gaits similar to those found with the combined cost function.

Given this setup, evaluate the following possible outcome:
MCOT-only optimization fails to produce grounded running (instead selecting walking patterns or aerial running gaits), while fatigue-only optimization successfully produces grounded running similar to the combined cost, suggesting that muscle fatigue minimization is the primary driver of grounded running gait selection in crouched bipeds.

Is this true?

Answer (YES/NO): NO